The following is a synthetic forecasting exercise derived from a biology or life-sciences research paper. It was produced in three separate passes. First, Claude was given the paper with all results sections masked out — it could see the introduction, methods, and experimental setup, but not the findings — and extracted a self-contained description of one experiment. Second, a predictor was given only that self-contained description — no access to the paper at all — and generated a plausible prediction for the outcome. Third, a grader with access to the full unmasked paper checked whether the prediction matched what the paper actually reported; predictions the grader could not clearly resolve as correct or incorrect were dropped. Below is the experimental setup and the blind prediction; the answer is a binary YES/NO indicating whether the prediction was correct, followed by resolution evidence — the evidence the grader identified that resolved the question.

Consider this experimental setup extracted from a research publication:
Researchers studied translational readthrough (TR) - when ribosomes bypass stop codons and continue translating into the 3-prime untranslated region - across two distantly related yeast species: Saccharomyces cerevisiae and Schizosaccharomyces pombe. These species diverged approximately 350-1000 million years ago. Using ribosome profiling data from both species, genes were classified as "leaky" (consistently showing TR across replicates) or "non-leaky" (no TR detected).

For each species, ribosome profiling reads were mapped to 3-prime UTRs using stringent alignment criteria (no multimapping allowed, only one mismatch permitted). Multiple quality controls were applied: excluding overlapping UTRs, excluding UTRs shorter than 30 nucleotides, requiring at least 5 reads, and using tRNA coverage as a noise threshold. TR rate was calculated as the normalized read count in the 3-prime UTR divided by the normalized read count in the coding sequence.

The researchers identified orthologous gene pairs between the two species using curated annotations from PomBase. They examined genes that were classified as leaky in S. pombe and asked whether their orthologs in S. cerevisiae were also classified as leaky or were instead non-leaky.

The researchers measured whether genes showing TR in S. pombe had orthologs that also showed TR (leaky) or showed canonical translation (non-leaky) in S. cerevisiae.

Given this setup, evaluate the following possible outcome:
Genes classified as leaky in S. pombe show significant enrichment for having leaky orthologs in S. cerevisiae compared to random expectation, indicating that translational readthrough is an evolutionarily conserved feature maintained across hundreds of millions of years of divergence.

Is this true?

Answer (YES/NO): NO